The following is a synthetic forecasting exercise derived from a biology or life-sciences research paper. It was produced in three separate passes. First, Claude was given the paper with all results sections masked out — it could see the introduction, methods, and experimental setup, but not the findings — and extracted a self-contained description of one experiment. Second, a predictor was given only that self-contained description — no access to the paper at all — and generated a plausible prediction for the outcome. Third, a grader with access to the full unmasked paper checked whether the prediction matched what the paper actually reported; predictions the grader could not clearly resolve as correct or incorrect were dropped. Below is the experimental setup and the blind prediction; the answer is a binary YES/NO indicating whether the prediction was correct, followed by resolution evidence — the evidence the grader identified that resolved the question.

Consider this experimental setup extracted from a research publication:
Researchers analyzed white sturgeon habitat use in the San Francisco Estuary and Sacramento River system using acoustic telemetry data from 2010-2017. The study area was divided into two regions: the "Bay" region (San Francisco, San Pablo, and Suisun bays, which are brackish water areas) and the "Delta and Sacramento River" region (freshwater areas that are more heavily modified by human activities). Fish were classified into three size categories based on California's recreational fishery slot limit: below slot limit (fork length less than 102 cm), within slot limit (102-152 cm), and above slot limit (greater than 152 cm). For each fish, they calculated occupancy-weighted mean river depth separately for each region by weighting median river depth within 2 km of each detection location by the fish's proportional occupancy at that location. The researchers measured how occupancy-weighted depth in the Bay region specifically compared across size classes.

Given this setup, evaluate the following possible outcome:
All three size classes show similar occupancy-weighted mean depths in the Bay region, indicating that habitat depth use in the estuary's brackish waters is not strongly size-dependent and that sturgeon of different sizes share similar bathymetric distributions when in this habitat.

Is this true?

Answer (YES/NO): NO